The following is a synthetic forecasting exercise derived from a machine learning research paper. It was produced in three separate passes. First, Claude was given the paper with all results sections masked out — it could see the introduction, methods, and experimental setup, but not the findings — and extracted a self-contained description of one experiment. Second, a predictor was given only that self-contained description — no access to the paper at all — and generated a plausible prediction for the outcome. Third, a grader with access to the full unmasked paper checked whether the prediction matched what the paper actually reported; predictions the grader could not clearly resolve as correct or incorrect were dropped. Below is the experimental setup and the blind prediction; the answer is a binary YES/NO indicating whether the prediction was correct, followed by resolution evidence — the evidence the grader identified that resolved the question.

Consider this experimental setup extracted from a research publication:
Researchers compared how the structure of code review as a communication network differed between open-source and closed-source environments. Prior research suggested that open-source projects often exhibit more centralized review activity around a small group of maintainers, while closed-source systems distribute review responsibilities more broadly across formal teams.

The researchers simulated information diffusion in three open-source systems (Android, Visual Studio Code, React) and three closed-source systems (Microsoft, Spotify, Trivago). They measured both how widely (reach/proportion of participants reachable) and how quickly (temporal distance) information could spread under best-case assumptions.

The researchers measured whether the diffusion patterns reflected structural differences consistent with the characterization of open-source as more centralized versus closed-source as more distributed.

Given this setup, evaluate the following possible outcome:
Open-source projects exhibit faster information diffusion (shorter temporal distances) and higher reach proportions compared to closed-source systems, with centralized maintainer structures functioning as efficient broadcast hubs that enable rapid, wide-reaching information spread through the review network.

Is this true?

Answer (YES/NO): NO